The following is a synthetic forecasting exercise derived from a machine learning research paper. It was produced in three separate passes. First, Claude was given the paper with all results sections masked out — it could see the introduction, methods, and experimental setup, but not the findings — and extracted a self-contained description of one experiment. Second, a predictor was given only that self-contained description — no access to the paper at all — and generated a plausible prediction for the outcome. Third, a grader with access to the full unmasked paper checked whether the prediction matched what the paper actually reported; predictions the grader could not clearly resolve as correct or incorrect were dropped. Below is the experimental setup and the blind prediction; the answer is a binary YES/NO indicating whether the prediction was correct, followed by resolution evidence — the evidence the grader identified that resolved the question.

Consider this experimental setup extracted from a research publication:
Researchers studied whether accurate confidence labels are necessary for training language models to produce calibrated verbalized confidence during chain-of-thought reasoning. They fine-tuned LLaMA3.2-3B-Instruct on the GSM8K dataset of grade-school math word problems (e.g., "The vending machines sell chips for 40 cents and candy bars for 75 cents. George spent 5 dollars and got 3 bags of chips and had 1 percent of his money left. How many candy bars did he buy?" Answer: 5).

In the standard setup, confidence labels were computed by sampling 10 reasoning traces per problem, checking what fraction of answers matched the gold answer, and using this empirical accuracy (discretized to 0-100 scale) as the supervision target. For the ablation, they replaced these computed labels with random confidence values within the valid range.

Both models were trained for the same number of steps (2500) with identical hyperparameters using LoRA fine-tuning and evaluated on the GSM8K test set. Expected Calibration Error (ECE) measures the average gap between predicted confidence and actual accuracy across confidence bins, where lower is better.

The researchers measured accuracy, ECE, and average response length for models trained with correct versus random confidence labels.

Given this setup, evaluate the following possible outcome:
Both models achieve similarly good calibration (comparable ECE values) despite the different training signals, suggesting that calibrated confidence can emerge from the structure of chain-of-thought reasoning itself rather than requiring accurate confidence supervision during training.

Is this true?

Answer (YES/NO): NO